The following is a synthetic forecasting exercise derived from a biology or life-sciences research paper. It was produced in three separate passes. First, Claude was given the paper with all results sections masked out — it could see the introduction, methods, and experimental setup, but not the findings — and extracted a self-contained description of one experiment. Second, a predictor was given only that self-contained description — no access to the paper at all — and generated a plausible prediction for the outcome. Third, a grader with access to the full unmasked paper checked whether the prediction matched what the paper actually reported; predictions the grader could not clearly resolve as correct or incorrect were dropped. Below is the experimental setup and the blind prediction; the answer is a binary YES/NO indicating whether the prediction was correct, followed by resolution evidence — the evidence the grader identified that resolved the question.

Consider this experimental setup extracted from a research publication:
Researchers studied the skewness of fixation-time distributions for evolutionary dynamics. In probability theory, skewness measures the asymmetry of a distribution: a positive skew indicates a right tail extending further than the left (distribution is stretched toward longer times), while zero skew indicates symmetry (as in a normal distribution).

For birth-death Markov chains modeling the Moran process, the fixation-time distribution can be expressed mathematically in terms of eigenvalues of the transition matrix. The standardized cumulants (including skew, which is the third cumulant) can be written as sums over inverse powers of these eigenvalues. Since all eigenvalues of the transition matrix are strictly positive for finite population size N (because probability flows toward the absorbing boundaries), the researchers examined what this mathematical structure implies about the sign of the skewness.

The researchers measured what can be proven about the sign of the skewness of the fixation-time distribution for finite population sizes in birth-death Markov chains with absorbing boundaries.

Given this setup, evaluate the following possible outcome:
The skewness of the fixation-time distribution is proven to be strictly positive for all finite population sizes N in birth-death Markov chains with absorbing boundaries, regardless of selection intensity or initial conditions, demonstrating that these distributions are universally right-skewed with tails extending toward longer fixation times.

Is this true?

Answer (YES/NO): YES